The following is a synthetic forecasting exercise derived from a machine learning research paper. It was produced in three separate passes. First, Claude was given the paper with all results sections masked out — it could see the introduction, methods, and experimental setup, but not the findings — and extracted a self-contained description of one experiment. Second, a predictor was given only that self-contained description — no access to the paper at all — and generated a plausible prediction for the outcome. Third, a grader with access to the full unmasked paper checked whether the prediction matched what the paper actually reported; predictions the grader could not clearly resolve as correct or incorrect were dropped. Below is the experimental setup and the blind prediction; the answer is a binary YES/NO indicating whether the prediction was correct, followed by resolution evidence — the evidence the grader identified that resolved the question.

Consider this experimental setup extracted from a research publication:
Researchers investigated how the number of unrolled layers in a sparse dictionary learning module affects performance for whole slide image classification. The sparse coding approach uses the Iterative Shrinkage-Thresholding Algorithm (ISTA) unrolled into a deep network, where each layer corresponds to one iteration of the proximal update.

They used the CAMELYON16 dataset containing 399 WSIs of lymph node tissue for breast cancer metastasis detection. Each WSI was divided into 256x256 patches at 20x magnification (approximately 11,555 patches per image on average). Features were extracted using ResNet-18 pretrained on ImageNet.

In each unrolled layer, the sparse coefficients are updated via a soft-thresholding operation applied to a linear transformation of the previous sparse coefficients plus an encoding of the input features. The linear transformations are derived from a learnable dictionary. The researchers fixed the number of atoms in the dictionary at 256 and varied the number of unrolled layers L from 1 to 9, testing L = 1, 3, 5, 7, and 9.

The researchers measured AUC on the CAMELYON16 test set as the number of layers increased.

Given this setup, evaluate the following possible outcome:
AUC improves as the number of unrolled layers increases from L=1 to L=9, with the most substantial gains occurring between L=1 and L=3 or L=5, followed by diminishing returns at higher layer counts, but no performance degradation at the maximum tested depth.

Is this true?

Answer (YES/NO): NO